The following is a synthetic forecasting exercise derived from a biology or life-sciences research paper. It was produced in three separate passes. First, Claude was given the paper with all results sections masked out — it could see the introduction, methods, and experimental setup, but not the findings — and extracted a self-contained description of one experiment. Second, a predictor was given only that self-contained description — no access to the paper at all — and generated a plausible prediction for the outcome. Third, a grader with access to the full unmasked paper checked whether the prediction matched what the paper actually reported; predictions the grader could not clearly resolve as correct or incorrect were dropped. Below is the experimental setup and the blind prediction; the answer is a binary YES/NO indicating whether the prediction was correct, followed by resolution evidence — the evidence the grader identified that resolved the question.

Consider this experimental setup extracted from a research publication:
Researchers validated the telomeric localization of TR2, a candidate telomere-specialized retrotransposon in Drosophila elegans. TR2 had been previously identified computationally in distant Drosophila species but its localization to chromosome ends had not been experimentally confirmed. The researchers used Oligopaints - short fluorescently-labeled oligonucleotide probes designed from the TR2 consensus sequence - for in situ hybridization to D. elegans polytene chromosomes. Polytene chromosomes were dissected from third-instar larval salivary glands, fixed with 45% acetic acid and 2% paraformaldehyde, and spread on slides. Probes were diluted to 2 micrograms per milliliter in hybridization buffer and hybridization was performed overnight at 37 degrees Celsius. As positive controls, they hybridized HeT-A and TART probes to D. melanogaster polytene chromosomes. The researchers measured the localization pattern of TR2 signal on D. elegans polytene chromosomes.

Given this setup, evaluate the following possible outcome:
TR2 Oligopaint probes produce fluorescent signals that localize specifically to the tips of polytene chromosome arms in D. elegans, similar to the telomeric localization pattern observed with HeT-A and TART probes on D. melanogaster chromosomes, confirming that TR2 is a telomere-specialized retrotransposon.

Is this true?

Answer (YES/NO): YES